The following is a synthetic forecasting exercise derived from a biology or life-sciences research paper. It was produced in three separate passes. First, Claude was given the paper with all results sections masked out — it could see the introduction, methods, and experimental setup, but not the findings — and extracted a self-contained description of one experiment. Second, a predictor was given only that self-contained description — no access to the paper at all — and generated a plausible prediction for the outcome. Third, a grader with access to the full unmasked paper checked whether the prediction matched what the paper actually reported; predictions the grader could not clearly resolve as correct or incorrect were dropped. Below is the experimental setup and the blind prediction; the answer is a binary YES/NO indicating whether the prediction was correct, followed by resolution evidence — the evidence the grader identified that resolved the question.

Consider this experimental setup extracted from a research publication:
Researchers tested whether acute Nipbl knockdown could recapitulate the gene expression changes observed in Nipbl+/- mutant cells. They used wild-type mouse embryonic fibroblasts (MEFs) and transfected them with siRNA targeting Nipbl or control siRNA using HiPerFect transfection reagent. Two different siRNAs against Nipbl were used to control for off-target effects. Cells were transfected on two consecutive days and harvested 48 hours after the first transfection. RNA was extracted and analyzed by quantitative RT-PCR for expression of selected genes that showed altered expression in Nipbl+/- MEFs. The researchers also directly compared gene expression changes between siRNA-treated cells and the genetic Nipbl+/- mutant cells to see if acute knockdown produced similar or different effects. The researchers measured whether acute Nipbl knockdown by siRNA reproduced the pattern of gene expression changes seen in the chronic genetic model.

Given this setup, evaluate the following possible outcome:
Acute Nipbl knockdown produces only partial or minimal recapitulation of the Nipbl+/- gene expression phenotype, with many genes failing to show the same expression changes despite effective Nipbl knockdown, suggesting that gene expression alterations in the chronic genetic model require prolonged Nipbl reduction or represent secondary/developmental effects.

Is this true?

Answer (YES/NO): NO